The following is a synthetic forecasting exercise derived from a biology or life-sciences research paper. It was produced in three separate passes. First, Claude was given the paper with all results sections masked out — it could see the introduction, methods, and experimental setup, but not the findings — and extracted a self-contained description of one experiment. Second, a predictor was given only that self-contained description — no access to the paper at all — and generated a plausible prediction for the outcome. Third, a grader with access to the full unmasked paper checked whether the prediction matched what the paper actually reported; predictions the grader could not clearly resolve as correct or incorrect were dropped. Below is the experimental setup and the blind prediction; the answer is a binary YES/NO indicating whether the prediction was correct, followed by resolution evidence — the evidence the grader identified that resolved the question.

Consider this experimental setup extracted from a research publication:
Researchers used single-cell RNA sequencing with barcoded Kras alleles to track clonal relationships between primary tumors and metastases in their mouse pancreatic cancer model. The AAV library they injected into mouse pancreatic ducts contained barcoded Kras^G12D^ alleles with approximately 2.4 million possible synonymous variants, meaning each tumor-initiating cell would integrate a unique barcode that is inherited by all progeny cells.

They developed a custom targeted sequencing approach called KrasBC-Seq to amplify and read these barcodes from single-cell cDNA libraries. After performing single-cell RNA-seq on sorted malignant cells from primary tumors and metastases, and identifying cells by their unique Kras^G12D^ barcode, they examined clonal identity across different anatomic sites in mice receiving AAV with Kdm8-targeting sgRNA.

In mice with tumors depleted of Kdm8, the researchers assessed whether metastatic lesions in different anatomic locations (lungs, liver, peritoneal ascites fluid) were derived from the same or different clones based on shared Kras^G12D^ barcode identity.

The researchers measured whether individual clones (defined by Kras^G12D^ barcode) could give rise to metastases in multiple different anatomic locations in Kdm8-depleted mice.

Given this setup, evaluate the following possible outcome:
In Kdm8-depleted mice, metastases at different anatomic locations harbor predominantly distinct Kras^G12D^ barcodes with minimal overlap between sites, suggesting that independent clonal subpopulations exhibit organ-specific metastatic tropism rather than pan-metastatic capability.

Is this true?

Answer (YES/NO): NO